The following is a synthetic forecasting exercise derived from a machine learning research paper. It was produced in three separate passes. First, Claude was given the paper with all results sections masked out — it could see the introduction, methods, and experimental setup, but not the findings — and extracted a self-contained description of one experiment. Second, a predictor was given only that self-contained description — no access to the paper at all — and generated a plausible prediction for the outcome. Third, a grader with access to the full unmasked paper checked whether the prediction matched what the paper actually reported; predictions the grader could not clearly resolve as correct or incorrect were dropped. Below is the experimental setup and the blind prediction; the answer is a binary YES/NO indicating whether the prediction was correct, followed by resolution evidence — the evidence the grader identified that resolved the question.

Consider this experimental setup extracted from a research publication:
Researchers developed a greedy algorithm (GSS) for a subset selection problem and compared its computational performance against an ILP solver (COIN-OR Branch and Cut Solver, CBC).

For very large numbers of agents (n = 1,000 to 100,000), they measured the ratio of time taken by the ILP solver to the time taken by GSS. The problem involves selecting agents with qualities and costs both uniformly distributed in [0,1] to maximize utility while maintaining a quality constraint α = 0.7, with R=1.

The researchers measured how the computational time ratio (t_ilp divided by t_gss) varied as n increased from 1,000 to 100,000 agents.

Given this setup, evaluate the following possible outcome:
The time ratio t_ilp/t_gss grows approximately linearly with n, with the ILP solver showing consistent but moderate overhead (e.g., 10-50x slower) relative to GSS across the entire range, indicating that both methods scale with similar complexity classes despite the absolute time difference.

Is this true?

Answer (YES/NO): NO